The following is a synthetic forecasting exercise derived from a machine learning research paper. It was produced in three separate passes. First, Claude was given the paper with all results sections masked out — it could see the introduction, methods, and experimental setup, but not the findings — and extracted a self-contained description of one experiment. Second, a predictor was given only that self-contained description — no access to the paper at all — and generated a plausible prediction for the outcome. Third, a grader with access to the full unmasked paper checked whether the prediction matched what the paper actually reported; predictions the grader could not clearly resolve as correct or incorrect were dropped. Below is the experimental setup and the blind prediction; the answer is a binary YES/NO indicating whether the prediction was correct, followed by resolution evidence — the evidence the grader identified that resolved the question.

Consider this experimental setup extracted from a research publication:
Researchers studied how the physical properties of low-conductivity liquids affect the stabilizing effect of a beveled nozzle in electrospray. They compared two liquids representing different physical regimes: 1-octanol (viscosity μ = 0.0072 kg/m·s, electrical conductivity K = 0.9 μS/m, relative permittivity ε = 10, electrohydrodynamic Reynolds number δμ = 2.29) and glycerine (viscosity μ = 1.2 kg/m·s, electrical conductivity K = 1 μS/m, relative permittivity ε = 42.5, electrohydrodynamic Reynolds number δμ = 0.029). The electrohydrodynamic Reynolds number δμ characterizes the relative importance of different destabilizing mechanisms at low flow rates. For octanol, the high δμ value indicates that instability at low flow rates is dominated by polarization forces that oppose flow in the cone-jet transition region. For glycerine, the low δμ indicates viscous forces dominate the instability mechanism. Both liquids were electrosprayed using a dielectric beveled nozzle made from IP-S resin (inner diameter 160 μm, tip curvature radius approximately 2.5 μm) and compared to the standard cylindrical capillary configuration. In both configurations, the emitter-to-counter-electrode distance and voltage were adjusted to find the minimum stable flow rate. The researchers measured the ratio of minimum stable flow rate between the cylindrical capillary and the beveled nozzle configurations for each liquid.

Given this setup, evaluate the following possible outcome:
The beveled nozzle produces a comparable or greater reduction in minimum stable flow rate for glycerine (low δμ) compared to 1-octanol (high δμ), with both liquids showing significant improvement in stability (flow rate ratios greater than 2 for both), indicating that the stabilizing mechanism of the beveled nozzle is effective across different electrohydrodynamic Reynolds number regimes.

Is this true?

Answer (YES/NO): YES